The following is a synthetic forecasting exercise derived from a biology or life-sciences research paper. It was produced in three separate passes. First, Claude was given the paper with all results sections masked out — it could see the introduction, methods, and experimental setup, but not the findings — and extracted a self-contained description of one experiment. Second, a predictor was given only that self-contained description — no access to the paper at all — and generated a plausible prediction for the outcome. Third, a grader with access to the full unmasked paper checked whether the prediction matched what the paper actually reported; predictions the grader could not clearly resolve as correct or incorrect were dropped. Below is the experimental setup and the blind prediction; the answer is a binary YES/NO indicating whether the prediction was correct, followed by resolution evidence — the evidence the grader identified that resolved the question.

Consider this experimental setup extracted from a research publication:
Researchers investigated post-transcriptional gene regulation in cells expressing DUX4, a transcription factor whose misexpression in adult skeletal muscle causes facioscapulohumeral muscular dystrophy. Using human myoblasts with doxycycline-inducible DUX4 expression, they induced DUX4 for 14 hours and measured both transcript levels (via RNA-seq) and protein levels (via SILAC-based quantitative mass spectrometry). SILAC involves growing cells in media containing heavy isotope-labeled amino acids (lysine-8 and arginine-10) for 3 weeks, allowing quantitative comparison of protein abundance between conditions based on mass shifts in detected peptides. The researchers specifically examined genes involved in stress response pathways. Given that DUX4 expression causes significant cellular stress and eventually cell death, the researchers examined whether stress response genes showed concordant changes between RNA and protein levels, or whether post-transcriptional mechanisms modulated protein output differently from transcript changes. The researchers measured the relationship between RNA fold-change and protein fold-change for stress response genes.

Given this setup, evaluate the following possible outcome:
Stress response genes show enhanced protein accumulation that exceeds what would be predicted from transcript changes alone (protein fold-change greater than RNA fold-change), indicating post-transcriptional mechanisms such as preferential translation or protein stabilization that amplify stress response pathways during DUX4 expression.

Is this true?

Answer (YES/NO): NO